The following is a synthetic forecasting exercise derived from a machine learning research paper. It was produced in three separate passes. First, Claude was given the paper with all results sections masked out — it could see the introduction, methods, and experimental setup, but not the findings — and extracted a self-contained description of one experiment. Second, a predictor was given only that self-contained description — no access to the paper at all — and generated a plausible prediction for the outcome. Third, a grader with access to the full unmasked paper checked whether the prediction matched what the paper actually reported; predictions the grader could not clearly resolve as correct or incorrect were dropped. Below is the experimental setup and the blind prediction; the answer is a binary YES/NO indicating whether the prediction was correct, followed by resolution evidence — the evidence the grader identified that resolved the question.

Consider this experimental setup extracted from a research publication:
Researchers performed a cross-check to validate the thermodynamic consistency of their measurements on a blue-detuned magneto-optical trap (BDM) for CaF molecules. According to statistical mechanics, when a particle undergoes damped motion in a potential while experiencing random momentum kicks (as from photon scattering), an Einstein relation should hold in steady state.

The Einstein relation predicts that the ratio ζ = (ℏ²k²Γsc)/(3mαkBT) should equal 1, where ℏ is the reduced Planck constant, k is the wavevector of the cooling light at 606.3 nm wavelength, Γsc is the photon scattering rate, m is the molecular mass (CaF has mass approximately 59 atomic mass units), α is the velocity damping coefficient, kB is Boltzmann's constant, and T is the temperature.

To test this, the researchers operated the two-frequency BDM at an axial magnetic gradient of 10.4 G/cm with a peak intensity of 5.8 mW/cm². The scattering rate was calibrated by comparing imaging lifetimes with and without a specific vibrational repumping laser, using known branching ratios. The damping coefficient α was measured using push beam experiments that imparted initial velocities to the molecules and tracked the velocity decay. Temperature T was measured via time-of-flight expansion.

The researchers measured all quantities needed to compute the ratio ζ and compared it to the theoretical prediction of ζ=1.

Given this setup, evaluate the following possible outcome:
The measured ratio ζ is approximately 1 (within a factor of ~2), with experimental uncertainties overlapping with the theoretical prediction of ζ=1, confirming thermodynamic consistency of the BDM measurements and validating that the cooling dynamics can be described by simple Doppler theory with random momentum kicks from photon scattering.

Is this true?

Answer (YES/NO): YES